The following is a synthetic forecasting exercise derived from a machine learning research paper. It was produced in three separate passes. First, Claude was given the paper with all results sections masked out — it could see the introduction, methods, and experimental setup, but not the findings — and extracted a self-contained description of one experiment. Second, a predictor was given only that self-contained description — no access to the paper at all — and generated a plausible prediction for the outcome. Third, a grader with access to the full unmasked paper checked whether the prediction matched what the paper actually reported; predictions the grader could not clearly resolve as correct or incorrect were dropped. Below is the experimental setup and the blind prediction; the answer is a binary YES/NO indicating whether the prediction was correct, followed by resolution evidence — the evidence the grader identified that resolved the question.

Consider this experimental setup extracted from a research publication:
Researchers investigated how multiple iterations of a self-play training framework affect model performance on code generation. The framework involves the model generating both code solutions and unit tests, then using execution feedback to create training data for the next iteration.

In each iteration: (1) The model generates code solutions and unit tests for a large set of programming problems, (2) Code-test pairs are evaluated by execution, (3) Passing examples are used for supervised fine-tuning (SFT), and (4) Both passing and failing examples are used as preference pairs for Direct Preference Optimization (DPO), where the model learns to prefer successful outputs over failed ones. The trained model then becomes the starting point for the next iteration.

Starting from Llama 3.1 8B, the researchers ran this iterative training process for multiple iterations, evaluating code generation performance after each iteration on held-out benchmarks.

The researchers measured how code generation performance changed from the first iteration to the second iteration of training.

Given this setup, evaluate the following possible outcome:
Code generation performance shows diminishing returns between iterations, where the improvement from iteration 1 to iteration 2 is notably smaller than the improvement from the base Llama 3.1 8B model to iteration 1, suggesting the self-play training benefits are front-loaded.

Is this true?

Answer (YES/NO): YES